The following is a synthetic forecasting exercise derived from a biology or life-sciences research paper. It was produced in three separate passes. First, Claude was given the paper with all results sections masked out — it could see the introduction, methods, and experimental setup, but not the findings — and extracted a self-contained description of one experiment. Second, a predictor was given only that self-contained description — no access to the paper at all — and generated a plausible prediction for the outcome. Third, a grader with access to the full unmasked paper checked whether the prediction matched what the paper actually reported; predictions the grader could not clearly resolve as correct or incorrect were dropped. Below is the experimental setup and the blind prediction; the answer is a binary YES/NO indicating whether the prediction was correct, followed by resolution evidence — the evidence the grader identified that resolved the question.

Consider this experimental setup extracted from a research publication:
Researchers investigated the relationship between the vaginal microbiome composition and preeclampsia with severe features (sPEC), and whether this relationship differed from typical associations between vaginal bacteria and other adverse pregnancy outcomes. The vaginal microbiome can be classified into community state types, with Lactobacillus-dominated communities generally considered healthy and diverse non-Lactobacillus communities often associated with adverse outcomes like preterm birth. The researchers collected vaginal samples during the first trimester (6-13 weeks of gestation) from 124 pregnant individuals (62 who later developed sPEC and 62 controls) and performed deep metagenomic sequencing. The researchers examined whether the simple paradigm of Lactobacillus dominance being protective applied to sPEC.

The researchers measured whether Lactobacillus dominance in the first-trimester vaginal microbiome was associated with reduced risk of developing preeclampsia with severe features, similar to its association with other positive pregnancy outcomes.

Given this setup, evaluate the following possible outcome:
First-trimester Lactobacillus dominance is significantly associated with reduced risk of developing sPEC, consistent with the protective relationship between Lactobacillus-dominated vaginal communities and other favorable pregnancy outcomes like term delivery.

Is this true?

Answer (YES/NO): NO